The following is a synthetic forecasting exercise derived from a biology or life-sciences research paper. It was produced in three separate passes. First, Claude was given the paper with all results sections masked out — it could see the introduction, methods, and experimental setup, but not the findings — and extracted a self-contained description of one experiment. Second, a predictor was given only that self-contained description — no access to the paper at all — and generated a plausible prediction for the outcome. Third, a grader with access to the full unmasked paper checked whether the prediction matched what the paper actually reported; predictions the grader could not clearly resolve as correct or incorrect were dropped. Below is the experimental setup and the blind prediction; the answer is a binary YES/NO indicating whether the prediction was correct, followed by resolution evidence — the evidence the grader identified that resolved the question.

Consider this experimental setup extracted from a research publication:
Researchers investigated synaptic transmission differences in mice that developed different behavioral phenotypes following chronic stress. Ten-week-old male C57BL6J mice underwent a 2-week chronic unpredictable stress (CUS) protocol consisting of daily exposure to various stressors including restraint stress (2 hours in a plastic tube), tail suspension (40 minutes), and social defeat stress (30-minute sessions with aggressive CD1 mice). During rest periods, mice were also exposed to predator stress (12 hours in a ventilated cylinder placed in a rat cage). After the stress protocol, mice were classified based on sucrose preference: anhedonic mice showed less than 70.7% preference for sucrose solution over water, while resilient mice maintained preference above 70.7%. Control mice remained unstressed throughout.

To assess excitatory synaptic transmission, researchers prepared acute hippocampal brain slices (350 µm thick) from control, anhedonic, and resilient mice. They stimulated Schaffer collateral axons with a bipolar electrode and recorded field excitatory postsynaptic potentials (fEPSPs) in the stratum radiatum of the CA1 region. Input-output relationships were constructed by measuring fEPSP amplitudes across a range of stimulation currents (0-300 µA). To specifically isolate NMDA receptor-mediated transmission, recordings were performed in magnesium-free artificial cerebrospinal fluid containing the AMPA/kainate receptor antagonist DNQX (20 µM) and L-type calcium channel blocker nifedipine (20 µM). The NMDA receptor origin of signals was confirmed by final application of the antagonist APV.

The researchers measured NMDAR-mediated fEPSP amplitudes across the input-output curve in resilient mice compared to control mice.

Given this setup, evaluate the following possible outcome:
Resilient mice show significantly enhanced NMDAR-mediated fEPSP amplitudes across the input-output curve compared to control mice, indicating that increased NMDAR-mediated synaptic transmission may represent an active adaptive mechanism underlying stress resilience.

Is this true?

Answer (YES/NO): NO